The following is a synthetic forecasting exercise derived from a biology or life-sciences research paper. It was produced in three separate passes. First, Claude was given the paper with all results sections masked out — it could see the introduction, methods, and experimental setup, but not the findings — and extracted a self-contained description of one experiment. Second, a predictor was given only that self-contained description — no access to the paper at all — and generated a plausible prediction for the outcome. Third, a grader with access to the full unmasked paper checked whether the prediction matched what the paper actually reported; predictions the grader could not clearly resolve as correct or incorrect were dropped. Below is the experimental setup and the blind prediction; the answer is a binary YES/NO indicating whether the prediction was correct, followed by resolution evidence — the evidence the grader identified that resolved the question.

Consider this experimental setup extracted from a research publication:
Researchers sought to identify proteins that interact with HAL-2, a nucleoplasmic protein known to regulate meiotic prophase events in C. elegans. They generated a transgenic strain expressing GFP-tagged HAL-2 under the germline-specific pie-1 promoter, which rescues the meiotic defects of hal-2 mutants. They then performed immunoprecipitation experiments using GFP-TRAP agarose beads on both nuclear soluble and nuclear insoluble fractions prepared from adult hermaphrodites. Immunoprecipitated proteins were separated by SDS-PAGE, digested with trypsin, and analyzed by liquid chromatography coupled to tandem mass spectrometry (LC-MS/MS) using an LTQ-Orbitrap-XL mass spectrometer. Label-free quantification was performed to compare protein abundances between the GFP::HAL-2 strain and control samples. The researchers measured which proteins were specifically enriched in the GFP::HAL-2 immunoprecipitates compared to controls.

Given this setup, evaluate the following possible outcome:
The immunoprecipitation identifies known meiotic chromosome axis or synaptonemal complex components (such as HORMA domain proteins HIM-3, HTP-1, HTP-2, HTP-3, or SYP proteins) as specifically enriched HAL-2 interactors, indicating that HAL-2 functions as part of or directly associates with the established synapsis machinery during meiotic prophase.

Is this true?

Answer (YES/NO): NO